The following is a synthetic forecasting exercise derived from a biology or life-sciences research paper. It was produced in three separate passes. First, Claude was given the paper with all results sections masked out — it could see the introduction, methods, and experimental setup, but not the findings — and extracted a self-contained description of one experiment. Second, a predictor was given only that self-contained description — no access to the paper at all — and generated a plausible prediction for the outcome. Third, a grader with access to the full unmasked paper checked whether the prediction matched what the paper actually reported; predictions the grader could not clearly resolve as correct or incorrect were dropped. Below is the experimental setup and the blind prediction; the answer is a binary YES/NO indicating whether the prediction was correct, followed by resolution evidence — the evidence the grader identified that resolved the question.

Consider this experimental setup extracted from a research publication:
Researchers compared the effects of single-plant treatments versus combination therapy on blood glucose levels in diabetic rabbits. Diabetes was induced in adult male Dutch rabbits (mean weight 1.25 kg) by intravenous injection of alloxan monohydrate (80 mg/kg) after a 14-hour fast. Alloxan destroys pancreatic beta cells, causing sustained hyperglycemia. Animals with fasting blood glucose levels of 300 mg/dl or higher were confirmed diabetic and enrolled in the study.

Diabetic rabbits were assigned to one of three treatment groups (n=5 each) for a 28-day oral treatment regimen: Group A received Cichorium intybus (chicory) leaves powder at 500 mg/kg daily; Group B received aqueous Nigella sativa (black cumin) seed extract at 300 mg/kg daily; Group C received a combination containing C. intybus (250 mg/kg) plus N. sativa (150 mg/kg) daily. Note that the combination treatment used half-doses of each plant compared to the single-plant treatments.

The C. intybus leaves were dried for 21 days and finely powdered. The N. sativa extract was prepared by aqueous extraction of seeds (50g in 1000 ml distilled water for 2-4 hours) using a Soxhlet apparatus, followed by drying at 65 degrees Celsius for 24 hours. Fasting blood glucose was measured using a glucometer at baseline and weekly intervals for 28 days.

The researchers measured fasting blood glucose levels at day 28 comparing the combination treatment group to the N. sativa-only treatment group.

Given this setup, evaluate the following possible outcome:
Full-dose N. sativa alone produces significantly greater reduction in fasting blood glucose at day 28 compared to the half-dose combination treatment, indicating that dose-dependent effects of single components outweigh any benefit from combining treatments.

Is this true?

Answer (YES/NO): NO